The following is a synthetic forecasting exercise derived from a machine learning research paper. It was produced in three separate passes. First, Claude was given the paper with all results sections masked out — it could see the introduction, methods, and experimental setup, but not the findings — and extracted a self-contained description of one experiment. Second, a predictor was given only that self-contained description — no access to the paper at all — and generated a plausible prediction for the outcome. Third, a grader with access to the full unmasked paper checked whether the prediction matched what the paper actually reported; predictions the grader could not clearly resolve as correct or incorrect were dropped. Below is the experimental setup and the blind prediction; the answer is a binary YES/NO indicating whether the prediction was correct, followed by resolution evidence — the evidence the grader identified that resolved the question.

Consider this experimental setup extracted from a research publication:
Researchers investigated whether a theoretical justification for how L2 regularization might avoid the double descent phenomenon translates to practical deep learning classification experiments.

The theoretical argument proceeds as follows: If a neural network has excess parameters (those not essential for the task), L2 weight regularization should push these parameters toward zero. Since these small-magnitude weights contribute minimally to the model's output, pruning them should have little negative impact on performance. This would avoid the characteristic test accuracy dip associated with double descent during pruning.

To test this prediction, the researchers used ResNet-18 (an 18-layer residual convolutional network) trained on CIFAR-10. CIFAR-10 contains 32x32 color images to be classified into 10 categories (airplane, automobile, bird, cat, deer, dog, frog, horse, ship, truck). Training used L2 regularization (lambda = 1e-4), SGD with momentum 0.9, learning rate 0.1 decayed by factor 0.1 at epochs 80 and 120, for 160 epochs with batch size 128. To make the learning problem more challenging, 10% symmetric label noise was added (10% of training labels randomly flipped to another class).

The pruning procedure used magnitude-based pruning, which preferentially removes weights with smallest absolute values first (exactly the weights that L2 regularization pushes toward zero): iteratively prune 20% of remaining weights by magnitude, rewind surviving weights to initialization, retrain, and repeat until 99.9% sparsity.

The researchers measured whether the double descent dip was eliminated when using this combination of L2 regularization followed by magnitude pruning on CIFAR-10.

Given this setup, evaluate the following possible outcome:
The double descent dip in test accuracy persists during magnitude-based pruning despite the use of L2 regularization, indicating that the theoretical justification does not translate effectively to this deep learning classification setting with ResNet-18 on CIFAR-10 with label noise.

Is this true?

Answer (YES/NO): YES